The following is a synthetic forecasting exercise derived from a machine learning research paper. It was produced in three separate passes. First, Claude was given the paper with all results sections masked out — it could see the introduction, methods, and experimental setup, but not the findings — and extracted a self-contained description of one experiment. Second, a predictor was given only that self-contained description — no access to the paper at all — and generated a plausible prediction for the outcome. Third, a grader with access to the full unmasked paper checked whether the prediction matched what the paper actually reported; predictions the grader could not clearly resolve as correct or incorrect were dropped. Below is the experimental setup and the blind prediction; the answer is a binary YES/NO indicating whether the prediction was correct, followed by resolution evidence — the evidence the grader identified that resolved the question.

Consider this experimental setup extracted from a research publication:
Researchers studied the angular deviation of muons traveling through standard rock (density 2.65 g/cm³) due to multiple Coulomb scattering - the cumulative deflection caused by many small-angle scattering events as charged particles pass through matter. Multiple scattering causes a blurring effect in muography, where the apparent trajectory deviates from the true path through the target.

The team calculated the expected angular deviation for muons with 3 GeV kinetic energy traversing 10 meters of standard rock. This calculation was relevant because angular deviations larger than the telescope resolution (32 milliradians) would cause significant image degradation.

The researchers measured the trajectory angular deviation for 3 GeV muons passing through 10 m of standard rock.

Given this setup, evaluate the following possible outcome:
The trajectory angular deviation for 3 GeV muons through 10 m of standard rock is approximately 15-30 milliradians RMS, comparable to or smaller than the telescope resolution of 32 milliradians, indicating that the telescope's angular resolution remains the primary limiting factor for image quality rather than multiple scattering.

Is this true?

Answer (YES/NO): NO